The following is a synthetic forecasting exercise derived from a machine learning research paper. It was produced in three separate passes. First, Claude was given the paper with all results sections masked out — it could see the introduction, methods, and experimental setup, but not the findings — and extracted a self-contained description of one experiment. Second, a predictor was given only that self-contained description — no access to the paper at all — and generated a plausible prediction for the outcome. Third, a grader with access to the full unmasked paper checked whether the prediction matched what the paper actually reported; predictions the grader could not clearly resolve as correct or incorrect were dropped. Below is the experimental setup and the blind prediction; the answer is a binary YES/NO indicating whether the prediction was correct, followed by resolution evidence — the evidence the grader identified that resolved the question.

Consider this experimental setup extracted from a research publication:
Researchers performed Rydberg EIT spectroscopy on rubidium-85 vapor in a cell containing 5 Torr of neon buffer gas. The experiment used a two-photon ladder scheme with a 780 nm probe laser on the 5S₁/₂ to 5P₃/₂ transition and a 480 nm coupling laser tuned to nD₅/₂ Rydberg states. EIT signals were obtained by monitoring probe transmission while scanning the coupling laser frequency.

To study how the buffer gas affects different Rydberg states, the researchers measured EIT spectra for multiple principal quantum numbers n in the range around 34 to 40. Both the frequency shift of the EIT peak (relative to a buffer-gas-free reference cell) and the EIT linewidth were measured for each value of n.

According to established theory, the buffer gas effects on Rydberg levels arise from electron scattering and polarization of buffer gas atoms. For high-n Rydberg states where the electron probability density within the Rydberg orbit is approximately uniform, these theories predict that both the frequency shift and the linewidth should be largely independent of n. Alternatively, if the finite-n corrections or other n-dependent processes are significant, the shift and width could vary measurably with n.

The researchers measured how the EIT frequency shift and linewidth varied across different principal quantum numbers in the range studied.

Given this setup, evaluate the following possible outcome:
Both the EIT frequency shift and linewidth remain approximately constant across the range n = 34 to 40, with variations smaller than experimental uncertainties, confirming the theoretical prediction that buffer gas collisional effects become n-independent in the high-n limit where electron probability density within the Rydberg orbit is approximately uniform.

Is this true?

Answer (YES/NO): NO